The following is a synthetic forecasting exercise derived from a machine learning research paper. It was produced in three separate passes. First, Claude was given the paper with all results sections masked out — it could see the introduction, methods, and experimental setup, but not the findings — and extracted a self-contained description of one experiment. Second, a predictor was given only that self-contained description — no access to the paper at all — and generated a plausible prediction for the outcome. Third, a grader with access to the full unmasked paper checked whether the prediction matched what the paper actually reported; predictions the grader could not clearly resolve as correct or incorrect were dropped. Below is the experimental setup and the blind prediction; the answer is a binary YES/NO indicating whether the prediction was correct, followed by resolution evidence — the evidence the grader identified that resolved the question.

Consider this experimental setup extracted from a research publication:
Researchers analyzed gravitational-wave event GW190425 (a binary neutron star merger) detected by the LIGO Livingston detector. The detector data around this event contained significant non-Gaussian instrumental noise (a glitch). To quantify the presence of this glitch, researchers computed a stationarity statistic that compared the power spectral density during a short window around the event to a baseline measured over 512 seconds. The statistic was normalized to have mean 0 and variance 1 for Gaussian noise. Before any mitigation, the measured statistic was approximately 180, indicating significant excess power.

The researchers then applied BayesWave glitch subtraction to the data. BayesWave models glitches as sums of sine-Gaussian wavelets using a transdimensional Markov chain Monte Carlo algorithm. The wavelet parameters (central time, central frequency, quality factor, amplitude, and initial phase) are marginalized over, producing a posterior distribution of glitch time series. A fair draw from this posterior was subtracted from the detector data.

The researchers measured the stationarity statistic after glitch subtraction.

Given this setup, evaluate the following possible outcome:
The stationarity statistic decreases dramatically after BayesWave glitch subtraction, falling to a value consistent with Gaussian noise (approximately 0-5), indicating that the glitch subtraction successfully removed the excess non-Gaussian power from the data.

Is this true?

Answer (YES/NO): YES